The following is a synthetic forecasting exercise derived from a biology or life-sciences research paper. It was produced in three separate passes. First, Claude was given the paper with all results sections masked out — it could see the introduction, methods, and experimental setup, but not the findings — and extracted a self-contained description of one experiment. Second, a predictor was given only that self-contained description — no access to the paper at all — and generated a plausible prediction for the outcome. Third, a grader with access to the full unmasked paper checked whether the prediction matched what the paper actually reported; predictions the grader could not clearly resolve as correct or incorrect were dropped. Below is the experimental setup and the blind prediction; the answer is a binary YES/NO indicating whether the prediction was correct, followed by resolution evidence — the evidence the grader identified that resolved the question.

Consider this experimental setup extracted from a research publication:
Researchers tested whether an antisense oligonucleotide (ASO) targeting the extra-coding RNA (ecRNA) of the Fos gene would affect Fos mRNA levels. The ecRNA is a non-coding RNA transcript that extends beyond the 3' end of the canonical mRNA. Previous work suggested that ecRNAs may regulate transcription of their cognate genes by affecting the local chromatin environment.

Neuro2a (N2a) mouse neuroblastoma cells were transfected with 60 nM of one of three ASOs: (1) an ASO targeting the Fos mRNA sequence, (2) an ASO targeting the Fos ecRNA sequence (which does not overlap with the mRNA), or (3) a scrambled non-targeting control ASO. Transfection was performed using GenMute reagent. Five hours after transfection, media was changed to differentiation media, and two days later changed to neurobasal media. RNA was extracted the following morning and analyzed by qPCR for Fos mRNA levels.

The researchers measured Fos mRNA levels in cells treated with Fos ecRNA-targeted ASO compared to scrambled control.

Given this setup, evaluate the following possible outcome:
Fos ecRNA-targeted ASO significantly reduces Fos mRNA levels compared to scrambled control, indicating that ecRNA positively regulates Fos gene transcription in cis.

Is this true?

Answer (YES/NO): YES